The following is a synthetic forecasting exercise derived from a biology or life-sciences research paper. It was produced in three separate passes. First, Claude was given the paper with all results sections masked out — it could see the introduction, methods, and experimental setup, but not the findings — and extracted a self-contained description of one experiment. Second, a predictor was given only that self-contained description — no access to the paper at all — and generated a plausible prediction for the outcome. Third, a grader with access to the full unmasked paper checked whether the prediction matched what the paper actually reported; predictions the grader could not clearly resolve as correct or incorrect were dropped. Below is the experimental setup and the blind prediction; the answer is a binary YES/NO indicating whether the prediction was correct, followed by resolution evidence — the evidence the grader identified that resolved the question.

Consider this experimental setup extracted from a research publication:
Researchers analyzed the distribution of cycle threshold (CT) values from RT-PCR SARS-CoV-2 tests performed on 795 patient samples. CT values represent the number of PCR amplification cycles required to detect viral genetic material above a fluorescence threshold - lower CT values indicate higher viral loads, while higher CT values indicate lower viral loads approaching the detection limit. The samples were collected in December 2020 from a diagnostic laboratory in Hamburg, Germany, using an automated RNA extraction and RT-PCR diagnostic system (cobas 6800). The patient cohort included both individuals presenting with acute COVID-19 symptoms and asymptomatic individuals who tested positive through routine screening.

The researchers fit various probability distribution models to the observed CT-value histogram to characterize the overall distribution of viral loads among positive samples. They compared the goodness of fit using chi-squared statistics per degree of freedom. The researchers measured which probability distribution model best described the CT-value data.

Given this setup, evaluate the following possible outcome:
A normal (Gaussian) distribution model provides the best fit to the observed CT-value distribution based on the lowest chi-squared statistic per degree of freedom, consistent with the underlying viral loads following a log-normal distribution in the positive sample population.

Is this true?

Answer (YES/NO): NO